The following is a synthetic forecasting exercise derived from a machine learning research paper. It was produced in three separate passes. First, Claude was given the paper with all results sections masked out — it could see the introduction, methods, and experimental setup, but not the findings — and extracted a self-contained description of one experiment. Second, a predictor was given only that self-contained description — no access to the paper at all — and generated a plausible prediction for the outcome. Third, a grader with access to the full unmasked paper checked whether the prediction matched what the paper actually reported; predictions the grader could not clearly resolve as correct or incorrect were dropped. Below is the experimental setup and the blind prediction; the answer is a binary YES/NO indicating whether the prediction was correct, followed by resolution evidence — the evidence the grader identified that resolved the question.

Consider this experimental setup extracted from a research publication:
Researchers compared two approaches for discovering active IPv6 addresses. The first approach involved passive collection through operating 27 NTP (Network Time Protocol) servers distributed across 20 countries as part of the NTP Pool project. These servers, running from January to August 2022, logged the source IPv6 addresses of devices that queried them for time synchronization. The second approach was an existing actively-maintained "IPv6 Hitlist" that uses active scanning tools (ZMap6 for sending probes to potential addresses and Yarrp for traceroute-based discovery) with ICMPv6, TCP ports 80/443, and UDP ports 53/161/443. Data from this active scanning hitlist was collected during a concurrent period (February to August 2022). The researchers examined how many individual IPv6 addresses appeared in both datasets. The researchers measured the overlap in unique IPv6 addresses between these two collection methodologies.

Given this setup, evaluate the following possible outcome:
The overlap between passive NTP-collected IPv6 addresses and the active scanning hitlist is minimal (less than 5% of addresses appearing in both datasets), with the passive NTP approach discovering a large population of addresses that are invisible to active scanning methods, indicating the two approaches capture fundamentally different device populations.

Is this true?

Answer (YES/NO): YES